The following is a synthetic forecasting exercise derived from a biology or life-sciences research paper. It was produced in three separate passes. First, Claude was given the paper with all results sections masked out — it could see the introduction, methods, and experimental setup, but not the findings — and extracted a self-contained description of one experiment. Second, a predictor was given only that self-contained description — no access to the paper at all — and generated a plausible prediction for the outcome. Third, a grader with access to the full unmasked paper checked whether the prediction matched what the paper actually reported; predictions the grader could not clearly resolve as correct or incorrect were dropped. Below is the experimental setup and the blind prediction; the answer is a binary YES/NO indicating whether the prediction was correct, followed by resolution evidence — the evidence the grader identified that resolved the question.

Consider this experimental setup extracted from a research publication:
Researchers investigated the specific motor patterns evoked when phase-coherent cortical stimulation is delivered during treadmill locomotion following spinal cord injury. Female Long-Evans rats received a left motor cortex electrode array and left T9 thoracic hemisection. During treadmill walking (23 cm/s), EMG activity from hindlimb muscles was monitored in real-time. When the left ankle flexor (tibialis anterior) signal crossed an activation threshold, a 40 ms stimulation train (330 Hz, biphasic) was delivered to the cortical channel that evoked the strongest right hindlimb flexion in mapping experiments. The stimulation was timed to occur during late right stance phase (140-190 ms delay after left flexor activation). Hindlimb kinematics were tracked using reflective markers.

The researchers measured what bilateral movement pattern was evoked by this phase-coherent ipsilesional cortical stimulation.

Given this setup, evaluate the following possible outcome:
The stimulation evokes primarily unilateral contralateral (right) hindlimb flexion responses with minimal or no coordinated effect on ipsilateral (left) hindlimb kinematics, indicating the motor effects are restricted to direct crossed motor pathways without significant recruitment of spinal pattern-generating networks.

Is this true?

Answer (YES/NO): NO